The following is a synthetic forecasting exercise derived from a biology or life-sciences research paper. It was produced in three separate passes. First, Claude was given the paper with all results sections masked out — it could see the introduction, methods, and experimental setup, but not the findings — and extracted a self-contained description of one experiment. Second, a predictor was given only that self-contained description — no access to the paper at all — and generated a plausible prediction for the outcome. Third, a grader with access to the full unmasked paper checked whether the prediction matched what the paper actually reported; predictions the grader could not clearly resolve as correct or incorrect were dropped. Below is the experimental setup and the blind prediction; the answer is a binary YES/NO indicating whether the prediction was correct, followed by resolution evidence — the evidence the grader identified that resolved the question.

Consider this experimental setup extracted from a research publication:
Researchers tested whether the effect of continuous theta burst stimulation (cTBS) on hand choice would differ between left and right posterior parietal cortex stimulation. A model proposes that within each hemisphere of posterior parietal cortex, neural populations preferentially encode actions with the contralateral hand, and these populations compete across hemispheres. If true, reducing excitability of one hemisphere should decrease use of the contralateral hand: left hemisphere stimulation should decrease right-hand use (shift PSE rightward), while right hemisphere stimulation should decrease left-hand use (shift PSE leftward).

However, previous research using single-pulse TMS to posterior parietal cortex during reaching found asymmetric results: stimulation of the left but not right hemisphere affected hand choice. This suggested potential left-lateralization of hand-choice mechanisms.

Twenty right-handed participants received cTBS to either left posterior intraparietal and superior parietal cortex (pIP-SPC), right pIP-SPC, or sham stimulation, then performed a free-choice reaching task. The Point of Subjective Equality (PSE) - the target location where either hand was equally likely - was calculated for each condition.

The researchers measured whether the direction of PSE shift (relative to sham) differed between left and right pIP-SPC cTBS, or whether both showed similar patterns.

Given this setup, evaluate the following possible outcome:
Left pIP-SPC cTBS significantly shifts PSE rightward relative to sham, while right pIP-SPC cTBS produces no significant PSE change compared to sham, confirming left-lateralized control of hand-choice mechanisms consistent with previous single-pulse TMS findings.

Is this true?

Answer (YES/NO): NO